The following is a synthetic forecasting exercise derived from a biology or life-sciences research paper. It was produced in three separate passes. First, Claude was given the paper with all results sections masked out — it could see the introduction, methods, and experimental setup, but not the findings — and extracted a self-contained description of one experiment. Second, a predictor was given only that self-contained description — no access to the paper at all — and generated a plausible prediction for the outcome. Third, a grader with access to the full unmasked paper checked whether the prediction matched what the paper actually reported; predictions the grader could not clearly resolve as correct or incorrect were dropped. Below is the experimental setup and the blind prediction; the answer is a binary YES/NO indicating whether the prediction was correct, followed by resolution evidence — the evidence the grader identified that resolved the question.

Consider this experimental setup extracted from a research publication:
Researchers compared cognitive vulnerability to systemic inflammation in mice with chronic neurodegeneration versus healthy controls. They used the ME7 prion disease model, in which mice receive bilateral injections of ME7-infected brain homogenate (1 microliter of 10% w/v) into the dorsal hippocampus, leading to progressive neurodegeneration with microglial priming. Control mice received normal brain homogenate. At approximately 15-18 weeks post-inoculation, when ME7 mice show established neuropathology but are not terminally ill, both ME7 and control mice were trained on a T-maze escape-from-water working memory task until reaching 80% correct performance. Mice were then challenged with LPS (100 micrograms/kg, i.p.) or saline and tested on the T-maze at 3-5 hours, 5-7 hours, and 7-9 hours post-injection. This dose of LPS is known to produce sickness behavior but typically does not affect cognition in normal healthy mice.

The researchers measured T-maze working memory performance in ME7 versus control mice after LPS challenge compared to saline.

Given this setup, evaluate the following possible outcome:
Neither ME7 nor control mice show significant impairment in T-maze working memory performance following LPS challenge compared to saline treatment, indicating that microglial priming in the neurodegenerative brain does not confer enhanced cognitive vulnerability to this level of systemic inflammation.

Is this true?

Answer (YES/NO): NO